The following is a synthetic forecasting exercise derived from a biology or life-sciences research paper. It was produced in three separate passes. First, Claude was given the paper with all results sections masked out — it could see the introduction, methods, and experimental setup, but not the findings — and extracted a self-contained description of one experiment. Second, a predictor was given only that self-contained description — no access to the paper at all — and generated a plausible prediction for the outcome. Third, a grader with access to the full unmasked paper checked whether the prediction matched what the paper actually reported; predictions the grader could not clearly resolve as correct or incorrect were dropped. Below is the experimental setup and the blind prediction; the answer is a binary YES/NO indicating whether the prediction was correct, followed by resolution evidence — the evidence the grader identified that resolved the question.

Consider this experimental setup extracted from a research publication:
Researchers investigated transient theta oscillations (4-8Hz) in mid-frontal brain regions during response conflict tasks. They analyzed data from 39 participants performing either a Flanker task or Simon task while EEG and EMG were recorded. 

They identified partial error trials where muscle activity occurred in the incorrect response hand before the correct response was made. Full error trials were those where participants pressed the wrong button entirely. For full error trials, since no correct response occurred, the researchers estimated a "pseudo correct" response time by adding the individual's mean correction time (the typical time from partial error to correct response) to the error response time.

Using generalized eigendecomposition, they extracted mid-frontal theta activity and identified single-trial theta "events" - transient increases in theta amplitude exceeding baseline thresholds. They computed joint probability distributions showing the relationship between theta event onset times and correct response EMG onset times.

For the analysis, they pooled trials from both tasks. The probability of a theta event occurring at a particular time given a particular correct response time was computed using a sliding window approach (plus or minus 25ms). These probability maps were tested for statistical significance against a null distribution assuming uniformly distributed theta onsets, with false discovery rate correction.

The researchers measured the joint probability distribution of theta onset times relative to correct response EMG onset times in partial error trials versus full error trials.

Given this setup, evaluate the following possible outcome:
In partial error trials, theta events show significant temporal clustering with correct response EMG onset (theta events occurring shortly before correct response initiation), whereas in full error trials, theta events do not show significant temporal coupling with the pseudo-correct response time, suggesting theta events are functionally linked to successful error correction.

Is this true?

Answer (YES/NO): NO